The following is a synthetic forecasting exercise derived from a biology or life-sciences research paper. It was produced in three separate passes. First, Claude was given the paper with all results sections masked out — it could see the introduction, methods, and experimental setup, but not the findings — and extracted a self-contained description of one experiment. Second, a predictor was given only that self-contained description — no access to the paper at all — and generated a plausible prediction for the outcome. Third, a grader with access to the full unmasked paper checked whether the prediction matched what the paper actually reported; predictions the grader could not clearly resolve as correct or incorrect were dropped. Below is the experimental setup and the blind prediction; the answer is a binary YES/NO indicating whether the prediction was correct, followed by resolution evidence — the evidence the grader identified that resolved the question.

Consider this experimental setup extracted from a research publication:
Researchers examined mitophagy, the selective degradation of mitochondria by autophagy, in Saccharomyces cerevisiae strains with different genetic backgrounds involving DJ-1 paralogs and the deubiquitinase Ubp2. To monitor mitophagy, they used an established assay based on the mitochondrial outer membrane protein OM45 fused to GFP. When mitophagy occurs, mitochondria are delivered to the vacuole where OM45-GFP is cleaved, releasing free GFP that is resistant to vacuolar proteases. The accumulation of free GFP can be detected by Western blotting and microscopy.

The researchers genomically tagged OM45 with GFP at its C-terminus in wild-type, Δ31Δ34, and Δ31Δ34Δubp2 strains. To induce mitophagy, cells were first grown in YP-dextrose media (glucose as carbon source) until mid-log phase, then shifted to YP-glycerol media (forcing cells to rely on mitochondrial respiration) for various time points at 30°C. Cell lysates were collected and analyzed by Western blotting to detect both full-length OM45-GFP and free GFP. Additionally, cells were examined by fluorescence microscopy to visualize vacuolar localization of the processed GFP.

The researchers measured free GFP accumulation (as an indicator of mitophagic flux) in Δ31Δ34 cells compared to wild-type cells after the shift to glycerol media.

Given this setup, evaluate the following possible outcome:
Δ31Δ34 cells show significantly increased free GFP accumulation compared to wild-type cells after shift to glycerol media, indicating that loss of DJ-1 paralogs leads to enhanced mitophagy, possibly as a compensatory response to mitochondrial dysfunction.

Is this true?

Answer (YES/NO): NO